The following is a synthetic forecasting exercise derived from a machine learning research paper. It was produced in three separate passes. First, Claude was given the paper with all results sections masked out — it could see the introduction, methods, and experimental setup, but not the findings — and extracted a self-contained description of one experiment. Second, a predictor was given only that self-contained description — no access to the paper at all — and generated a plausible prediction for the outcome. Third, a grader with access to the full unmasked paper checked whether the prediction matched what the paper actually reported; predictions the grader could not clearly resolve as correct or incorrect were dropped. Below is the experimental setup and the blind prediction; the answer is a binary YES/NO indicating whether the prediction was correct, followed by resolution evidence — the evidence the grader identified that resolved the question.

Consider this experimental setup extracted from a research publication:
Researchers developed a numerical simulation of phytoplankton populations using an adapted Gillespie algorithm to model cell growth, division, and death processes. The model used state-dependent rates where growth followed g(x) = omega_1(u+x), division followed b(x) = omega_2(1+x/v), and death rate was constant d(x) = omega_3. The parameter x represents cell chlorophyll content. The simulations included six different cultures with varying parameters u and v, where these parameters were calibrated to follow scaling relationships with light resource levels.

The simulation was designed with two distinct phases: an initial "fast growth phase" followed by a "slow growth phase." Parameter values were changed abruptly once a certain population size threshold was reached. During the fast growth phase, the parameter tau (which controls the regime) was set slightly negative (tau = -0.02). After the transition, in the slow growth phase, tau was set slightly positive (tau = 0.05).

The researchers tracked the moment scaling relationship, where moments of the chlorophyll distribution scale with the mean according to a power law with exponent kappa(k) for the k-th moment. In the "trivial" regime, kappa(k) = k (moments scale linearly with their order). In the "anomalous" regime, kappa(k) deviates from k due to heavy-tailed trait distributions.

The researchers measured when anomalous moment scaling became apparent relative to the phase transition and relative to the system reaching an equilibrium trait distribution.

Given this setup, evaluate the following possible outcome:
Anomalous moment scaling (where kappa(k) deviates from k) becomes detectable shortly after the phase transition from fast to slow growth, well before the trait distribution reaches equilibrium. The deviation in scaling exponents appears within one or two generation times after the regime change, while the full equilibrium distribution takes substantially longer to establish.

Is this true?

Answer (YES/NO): YES